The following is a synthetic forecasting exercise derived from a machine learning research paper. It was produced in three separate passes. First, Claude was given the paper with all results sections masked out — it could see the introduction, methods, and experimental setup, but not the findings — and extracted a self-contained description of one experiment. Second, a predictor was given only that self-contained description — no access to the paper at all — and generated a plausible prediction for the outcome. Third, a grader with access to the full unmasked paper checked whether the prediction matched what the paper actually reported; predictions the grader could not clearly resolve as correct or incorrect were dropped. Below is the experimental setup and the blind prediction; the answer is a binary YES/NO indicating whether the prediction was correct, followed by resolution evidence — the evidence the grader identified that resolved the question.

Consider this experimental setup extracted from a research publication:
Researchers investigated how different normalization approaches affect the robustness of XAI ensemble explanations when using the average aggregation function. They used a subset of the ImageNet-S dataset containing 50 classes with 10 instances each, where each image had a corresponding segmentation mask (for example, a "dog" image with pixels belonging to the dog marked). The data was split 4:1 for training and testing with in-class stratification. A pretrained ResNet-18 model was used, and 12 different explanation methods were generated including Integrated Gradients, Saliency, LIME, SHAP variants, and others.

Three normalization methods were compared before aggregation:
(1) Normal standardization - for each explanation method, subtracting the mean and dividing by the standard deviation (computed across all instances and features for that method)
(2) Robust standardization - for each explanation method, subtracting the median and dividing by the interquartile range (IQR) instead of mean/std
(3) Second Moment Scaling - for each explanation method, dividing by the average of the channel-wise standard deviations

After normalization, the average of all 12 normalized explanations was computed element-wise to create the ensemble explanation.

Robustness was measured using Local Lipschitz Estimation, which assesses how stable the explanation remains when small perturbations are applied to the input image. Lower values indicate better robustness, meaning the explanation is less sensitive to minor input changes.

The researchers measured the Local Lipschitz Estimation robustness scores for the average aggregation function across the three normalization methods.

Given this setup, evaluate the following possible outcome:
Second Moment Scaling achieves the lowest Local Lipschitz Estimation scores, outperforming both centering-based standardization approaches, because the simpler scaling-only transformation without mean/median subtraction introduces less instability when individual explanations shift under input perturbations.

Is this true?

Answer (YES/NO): YES